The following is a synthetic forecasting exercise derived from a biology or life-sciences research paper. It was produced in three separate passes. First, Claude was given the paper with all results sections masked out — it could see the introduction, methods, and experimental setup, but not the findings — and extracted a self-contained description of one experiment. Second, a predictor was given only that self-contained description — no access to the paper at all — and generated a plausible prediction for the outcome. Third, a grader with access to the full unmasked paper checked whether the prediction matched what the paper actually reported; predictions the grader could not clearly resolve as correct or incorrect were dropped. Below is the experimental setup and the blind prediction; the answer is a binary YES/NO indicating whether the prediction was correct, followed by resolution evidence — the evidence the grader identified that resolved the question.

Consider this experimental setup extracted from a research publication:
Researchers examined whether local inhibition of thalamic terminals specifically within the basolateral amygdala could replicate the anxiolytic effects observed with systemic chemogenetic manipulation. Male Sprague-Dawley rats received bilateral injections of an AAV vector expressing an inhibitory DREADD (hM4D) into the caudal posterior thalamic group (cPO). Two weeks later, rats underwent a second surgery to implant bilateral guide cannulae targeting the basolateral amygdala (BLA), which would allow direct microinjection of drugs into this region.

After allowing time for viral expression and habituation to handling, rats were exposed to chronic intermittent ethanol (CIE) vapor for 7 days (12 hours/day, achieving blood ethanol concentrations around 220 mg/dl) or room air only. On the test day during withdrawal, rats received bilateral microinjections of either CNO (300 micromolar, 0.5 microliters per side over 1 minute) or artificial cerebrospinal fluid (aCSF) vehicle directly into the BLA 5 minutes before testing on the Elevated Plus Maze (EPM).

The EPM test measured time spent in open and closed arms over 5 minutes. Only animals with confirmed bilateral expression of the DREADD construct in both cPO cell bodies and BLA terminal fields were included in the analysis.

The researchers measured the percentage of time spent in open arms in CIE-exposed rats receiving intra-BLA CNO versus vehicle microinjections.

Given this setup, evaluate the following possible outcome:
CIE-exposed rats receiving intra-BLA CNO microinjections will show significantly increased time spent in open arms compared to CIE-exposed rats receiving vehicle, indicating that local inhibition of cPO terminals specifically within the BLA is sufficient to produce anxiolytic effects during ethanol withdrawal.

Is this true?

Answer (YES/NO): YES